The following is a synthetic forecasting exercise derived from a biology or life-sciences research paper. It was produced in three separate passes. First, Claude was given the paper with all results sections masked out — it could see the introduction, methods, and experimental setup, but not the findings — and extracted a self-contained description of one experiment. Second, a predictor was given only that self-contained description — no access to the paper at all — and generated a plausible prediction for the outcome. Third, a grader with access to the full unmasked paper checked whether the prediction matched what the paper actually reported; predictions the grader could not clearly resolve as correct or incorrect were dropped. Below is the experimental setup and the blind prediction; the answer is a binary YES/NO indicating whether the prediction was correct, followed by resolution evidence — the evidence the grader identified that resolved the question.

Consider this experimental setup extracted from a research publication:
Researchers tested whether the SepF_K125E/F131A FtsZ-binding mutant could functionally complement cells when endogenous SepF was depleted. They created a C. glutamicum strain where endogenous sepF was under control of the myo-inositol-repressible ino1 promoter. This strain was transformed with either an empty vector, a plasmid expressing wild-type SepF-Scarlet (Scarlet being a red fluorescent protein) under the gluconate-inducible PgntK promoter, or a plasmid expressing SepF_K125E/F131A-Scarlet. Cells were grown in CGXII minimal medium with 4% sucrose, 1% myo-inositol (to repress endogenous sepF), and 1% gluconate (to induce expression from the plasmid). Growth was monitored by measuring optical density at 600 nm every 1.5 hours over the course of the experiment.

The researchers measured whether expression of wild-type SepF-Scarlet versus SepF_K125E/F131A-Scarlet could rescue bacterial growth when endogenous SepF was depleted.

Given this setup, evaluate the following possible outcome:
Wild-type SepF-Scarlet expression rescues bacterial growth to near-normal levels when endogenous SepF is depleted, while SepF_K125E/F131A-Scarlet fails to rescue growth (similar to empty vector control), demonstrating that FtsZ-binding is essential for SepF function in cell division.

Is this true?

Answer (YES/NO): NO